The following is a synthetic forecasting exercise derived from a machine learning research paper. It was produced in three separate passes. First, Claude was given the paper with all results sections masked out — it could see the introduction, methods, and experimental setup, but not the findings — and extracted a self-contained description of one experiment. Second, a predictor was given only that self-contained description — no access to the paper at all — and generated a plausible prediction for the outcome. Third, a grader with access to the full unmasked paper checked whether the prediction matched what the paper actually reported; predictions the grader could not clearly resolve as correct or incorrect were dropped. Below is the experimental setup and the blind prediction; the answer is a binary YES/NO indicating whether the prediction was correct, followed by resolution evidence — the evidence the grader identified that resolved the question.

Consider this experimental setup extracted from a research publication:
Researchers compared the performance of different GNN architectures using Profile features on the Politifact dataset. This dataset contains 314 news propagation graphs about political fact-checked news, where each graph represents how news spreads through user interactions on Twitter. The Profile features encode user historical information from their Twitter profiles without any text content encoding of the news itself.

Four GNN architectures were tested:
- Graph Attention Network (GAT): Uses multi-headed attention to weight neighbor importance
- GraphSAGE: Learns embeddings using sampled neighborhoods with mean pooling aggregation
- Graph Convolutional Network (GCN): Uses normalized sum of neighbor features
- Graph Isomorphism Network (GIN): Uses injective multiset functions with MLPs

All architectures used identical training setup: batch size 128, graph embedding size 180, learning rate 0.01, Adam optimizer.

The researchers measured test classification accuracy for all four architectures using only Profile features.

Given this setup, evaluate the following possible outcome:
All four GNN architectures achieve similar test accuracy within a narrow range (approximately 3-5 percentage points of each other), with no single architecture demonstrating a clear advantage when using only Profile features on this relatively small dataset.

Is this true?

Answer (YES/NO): YES